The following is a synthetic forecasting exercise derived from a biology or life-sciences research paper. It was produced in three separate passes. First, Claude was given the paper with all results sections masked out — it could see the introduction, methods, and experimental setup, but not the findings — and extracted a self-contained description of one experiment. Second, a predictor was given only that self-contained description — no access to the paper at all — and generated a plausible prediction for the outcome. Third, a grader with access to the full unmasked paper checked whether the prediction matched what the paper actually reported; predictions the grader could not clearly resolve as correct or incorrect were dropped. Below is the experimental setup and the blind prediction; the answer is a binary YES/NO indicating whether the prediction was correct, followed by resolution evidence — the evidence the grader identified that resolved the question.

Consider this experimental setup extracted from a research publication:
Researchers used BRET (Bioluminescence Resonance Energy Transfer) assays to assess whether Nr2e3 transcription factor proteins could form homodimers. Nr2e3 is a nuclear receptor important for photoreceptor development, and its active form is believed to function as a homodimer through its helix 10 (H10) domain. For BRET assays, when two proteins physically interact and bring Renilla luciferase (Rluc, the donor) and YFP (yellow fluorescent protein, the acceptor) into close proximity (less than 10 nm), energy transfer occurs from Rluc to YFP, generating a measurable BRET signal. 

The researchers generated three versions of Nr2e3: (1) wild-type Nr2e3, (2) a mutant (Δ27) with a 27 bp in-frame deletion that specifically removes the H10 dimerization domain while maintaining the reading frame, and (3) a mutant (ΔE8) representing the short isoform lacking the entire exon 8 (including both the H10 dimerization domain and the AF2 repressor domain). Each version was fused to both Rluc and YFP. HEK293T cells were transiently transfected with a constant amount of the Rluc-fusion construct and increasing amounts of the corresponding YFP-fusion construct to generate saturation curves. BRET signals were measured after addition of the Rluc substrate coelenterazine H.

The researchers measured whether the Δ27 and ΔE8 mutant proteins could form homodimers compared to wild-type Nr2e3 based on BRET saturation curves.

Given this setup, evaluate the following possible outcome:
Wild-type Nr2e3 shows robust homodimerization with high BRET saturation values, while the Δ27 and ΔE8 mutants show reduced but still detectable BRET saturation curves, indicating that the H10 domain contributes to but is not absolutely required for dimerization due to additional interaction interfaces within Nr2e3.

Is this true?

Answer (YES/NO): NO